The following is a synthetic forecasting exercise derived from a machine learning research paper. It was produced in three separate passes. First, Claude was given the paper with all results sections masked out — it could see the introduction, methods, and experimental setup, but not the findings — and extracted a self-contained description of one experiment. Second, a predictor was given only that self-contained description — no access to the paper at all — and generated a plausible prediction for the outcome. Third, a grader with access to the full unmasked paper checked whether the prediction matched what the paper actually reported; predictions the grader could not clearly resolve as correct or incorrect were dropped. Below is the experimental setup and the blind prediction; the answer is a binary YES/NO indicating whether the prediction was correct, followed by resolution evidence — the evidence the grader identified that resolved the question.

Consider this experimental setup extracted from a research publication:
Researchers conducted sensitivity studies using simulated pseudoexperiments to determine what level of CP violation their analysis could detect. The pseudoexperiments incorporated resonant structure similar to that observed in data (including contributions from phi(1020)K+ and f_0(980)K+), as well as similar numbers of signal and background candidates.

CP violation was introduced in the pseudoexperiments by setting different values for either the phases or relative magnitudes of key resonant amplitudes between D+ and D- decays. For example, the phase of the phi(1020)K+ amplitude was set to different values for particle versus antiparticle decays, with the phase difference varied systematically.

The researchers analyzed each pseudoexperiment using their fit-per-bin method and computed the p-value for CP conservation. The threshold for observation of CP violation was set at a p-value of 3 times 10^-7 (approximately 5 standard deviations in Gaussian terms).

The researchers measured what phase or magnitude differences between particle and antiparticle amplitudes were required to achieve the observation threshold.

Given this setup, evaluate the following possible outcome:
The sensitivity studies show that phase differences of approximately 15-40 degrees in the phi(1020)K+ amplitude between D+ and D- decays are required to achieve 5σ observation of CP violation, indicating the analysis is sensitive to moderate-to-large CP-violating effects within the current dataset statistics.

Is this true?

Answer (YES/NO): NO